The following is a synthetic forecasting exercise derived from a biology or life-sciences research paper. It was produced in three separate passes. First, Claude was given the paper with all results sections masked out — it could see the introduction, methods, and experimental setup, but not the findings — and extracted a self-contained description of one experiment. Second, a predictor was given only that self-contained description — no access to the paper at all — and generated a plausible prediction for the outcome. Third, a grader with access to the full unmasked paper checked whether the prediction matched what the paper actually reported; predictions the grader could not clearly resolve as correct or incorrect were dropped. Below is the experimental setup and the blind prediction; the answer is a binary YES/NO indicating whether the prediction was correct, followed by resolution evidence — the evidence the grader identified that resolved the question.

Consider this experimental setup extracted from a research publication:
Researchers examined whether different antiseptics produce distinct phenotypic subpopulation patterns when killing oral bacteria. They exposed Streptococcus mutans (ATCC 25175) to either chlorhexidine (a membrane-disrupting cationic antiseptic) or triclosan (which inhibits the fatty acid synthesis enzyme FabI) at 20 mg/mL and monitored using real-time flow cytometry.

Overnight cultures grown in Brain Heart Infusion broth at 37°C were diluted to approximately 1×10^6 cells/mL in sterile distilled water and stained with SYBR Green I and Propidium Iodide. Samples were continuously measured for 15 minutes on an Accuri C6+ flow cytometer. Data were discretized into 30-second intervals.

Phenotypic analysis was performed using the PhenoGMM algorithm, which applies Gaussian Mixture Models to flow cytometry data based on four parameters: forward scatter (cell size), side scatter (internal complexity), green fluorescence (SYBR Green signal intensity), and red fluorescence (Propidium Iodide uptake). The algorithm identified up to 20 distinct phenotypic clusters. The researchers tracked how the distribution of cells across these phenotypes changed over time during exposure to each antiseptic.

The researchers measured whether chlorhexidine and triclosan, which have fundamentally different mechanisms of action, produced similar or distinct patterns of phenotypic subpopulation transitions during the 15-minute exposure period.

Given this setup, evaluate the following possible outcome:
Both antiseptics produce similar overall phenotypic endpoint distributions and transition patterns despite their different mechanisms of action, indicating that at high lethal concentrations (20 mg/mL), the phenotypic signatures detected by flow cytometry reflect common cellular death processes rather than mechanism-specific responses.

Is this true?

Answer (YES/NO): NO